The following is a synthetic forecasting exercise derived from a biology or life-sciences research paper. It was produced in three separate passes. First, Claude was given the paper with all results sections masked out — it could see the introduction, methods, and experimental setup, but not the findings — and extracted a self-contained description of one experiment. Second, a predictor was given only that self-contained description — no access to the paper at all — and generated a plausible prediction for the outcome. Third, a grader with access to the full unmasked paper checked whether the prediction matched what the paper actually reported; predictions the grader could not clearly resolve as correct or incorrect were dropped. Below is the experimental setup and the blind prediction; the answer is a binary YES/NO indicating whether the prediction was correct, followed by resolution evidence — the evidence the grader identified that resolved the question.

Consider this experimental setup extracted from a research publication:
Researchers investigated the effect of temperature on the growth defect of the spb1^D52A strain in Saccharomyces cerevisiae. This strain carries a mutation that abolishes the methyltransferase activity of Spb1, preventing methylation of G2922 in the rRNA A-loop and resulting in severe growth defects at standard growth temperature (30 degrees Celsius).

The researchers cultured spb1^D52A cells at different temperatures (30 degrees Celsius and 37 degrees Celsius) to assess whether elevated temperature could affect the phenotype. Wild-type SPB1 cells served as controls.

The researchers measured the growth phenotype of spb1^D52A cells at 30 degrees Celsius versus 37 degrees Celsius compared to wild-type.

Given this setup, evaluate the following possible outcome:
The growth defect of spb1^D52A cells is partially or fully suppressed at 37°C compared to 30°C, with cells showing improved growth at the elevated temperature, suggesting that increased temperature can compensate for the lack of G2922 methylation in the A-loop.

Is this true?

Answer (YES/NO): YES